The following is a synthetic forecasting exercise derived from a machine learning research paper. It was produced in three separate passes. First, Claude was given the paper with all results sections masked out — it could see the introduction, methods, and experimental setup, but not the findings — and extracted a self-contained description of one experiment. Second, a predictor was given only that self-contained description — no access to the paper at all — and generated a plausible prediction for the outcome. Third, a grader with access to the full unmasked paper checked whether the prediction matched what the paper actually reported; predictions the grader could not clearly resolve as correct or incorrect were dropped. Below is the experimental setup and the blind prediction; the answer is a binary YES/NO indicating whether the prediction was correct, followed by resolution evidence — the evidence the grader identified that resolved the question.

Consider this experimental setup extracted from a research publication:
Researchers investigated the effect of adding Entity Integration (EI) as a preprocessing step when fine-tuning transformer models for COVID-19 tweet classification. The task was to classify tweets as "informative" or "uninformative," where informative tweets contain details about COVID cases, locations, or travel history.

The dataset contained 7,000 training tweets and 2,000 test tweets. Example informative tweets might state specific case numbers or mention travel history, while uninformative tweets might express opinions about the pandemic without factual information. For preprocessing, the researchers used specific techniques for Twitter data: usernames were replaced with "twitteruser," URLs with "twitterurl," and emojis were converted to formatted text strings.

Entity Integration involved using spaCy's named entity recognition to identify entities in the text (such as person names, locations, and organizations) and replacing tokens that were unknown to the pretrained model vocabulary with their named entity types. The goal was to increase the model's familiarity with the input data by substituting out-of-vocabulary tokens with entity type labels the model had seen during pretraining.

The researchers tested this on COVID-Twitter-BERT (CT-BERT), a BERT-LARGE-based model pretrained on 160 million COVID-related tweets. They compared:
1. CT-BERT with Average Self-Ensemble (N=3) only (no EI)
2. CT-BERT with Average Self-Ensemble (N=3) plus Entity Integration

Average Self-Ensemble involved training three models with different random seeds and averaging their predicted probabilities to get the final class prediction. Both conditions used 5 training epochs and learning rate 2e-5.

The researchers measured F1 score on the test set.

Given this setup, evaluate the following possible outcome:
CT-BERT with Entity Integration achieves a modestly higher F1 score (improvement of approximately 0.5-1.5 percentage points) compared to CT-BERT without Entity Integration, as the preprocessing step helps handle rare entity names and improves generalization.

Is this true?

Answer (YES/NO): NO